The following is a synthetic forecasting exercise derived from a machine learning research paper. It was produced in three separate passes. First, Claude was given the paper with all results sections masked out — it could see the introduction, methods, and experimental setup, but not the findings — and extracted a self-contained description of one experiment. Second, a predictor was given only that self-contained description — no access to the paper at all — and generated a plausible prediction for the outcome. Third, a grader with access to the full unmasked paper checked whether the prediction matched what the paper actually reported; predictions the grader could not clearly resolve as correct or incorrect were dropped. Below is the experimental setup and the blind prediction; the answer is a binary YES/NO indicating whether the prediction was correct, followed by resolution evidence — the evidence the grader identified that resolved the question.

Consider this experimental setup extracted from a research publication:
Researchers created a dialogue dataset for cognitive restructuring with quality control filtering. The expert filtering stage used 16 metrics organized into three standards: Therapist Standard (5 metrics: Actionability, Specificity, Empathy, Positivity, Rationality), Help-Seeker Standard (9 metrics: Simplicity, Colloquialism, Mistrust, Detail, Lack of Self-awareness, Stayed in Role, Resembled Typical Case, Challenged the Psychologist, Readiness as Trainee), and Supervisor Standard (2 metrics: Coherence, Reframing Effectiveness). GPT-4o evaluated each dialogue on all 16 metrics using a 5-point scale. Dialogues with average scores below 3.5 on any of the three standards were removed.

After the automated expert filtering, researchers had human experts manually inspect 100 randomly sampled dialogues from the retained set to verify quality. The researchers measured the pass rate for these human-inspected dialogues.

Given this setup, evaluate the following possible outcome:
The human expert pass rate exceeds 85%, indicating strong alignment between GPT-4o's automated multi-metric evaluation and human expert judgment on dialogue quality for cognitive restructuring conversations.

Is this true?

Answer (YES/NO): YES